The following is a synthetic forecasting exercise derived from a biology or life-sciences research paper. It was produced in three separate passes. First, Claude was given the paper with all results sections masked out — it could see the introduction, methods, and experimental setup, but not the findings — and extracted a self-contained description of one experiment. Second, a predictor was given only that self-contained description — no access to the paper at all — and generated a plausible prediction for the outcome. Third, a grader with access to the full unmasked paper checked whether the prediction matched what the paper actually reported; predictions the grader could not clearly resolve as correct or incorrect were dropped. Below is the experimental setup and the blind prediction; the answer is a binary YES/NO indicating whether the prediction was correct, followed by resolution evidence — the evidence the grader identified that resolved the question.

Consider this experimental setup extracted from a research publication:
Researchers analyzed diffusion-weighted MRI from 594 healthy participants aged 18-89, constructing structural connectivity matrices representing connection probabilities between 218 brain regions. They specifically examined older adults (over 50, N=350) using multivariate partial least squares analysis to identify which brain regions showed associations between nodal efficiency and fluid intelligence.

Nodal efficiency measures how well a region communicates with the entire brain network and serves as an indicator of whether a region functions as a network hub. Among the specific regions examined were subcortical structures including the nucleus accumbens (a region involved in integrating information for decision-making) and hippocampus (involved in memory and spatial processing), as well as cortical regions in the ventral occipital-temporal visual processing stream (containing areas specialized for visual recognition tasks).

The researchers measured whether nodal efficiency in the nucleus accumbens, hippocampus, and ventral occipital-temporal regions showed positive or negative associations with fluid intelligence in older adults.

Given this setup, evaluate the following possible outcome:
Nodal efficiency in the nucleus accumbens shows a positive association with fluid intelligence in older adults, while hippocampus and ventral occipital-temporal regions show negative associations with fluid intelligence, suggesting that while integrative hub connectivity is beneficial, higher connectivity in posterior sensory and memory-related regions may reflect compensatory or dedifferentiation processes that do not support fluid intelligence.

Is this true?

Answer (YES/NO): NO